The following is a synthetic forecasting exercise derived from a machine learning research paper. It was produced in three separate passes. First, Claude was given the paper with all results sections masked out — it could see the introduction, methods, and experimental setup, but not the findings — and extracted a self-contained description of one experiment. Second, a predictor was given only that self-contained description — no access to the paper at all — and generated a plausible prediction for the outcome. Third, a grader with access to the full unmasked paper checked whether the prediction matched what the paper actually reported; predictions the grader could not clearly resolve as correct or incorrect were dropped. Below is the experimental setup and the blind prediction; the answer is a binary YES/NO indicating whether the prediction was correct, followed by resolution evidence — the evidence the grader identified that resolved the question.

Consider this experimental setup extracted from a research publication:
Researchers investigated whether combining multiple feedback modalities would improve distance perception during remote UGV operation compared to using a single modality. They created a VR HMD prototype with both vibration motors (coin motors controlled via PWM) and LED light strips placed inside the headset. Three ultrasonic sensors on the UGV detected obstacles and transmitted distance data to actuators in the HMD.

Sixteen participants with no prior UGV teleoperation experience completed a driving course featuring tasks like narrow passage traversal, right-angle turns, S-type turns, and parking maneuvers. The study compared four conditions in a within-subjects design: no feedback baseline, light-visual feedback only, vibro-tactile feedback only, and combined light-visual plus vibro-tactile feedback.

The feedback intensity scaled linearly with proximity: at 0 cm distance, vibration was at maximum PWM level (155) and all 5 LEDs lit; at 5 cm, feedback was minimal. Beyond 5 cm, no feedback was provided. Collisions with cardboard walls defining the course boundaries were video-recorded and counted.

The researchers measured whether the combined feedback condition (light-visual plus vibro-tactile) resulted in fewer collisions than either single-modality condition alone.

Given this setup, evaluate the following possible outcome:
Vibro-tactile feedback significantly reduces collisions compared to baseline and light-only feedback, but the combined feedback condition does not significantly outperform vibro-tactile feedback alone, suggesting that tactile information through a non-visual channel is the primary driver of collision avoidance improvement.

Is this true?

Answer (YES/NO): NO